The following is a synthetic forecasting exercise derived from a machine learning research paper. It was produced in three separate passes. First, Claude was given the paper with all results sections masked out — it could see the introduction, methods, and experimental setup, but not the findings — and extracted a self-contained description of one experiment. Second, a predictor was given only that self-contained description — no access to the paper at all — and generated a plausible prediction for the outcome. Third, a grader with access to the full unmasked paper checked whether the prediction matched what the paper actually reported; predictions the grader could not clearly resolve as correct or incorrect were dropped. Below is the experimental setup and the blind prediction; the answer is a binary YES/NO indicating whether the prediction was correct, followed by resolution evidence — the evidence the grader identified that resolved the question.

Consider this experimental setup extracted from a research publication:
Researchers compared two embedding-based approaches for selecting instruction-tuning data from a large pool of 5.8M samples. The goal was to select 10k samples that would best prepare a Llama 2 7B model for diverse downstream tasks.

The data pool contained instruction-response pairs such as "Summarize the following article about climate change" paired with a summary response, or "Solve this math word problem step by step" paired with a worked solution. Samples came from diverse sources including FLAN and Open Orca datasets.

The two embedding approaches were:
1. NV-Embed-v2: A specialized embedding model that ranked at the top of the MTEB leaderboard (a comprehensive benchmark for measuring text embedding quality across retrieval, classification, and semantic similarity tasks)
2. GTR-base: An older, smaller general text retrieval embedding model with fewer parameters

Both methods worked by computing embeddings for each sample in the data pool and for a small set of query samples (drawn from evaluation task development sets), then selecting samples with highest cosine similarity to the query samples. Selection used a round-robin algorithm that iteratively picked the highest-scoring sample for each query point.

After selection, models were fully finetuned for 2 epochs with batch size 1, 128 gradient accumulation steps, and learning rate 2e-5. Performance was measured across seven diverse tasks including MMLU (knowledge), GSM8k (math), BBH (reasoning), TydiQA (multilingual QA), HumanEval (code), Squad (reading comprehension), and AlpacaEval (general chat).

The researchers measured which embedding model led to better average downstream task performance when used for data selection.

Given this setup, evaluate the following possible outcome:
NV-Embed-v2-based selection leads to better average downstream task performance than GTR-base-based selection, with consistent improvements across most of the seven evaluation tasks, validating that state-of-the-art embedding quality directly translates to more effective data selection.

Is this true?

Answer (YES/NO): NO